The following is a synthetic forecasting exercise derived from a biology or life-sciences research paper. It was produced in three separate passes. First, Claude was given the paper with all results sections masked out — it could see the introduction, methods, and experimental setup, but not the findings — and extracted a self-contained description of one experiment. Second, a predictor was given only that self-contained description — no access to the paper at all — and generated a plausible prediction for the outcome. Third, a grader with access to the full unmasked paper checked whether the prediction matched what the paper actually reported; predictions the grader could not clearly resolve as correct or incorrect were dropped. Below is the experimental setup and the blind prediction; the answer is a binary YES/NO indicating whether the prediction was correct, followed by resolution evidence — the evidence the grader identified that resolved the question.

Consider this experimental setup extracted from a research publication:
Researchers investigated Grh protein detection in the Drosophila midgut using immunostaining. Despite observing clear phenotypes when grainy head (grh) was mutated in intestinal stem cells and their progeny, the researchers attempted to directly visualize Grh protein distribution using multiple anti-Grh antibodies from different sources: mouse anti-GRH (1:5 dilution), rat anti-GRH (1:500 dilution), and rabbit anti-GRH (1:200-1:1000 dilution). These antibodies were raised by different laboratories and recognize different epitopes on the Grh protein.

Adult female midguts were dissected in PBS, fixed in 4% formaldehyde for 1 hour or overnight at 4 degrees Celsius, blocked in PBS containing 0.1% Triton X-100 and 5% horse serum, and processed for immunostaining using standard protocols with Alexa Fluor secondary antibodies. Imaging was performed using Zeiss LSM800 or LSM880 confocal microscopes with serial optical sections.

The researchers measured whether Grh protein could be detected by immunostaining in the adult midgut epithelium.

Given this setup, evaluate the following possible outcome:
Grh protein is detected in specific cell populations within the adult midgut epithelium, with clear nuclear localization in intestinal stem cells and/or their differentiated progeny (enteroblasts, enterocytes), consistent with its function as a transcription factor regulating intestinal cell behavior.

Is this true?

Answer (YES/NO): NO